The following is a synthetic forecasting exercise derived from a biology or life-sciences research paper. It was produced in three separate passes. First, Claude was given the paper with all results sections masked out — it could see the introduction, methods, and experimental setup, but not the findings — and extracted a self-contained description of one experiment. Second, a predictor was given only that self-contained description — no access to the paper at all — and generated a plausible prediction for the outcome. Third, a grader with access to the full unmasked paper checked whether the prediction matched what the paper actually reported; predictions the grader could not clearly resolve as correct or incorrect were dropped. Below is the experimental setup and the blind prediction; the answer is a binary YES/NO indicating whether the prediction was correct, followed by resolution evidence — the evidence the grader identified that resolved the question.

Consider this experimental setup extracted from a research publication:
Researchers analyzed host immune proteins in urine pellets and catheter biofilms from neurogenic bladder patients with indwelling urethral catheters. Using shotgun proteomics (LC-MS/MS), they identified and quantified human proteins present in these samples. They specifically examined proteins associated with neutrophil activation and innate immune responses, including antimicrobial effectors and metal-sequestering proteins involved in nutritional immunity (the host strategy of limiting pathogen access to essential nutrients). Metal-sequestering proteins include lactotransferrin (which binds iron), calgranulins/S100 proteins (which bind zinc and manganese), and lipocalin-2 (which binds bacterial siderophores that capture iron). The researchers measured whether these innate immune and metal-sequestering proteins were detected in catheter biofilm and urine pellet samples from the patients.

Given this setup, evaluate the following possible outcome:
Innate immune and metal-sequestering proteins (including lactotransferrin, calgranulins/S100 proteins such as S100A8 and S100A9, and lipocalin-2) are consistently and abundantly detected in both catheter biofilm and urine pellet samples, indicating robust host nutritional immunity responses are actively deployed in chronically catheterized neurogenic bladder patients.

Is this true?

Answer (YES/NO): YES